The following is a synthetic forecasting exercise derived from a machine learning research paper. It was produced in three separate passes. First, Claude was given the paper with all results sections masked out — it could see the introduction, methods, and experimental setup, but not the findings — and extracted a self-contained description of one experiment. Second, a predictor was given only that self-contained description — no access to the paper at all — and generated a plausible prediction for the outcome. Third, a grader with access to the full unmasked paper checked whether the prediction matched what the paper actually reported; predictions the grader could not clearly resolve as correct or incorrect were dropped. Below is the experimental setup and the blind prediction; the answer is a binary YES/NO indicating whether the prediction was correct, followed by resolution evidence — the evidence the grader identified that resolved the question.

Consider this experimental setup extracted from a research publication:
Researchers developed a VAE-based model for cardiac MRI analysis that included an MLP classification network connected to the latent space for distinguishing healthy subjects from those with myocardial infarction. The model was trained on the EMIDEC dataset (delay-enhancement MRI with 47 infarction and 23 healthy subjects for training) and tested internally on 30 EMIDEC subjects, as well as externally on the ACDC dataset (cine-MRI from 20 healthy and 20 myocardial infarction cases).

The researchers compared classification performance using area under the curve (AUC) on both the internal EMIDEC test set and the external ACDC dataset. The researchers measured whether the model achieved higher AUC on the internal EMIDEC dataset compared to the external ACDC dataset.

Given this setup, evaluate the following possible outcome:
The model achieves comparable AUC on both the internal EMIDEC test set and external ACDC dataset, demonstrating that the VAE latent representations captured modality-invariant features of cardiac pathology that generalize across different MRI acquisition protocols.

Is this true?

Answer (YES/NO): NO